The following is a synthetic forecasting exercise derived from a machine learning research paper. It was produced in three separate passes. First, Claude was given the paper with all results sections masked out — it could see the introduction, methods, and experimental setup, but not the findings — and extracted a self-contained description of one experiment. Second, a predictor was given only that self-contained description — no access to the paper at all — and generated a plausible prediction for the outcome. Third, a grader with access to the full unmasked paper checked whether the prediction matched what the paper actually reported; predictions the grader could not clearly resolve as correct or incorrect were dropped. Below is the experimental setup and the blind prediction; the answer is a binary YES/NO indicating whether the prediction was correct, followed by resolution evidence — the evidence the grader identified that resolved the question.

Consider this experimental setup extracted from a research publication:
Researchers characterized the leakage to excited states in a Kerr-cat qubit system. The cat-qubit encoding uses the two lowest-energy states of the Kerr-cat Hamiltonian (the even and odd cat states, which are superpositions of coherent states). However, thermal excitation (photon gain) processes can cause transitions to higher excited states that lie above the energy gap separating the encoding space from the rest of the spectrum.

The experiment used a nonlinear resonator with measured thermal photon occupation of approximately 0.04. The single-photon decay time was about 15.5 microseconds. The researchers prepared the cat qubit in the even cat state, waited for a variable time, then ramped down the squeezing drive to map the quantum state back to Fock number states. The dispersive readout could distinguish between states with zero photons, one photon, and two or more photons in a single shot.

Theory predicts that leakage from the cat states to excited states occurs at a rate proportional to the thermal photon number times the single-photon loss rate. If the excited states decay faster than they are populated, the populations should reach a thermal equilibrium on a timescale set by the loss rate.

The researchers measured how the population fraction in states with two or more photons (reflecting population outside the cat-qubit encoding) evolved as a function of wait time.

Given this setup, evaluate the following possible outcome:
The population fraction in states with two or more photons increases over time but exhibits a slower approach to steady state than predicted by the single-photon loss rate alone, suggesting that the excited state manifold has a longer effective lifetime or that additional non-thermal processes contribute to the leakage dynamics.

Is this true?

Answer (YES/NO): YES